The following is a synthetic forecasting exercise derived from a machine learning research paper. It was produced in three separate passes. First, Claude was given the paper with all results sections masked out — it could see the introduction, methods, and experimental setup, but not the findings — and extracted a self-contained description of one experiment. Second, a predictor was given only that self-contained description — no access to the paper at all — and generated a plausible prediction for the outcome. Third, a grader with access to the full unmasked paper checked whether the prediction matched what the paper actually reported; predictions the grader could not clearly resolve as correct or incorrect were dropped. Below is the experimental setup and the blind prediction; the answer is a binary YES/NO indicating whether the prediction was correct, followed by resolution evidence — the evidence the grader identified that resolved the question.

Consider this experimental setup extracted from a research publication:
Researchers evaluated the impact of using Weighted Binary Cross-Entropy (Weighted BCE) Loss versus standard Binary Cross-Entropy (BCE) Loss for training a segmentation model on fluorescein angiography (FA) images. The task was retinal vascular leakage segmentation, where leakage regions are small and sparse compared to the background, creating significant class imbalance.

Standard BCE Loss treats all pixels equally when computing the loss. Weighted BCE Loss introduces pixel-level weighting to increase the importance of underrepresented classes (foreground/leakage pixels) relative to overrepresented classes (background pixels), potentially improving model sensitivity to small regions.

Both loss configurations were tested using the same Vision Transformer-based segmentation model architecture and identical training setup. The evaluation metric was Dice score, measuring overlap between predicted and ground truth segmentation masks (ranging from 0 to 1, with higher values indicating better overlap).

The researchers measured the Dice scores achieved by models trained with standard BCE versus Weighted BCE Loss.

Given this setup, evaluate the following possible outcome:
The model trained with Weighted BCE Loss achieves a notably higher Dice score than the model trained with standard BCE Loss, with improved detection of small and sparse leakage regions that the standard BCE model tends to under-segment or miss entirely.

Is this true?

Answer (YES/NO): NO